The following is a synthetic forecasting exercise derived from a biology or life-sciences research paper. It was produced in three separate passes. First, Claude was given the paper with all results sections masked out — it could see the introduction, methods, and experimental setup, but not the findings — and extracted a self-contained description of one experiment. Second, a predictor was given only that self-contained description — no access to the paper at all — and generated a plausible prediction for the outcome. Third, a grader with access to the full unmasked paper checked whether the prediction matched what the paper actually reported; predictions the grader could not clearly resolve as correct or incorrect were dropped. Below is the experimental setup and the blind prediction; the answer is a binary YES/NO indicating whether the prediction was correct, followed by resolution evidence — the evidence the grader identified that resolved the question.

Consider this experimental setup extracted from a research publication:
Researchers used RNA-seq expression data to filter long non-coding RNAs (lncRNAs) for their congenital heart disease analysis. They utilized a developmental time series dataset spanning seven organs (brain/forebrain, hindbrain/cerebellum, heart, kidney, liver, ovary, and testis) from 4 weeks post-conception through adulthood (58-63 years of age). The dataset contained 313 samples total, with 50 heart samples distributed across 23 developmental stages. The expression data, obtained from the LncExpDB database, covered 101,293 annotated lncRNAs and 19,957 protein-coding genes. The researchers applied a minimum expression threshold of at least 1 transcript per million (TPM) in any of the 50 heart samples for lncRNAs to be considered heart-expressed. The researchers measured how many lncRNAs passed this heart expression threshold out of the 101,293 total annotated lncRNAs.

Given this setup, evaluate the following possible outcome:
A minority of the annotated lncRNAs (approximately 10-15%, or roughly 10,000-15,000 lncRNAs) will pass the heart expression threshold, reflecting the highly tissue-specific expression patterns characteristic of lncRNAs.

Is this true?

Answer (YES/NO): NO